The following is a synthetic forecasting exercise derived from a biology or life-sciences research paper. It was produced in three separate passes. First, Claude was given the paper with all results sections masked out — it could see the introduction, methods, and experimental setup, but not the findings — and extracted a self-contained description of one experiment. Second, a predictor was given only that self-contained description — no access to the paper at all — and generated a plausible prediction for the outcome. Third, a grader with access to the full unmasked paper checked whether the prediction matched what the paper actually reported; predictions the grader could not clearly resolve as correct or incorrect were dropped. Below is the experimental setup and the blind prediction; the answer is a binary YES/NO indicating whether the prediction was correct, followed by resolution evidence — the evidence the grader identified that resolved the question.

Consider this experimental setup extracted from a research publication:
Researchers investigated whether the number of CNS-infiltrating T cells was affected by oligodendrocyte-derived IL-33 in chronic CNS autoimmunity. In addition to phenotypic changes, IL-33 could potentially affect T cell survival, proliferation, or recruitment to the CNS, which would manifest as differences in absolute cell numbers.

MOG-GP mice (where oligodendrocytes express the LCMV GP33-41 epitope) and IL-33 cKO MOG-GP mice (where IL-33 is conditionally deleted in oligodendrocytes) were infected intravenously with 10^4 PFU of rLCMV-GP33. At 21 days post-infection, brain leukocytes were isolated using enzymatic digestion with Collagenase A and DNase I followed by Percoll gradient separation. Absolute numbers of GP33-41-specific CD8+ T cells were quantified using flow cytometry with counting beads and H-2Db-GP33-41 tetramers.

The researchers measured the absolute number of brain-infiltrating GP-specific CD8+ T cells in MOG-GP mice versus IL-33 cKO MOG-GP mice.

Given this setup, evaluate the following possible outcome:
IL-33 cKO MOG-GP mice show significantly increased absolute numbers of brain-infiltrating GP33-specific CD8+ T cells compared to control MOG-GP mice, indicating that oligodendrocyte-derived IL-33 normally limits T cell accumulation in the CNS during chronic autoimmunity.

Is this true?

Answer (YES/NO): NO